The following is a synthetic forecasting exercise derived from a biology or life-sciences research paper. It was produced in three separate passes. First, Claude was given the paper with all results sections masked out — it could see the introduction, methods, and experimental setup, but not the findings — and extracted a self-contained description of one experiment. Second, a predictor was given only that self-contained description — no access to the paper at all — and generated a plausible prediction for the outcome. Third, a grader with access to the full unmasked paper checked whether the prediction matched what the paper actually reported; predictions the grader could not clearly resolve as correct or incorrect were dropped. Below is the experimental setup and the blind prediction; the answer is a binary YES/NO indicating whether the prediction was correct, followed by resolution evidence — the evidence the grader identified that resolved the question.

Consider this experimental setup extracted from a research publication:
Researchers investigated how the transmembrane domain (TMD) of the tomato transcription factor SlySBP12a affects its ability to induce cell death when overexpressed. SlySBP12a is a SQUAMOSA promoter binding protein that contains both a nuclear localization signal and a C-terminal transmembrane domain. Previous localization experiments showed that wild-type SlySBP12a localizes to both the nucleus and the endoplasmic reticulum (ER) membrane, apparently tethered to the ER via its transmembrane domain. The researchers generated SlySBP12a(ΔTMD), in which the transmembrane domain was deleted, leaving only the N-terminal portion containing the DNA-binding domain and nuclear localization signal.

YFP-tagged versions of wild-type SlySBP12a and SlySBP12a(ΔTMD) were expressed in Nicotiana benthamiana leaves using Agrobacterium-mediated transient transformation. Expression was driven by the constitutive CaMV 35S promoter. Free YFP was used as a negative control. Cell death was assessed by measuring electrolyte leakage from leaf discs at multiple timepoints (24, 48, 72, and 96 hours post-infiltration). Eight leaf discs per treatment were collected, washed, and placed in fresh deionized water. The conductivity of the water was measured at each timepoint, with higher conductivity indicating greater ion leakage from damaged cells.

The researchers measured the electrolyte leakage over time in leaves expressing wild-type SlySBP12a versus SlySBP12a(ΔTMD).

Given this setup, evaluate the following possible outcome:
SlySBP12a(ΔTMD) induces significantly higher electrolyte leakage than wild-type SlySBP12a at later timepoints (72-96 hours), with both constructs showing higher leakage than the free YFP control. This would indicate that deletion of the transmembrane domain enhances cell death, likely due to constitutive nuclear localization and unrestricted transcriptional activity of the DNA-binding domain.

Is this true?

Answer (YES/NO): YES